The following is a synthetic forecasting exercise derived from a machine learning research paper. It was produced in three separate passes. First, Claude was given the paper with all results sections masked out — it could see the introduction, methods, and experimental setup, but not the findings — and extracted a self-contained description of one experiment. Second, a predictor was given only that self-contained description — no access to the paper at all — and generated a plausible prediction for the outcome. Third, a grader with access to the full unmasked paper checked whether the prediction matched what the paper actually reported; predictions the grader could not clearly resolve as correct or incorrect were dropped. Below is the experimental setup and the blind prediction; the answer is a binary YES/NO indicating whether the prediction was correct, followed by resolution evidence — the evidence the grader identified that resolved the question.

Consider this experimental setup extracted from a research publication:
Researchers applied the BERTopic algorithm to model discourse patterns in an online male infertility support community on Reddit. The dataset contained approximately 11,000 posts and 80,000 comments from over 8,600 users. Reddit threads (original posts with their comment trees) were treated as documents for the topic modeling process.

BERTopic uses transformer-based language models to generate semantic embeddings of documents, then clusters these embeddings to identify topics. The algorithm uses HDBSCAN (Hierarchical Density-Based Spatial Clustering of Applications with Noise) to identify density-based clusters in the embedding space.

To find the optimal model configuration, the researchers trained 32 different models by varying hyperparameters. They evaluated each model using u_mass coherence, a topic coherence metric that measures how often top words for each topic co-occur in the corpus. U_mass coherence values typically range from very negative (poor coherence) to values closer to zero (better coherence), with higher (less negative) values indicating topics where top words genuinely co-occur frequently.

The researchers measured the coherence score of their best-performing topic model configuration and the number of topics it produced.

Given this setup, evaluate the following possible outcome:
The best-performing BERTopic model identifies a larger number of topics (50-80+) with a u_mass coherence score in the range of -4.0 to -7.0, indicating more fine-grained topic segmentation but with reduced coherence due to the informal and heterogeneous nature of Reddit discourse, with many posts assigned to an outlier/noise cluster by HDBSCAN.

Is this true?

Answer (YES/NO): NO